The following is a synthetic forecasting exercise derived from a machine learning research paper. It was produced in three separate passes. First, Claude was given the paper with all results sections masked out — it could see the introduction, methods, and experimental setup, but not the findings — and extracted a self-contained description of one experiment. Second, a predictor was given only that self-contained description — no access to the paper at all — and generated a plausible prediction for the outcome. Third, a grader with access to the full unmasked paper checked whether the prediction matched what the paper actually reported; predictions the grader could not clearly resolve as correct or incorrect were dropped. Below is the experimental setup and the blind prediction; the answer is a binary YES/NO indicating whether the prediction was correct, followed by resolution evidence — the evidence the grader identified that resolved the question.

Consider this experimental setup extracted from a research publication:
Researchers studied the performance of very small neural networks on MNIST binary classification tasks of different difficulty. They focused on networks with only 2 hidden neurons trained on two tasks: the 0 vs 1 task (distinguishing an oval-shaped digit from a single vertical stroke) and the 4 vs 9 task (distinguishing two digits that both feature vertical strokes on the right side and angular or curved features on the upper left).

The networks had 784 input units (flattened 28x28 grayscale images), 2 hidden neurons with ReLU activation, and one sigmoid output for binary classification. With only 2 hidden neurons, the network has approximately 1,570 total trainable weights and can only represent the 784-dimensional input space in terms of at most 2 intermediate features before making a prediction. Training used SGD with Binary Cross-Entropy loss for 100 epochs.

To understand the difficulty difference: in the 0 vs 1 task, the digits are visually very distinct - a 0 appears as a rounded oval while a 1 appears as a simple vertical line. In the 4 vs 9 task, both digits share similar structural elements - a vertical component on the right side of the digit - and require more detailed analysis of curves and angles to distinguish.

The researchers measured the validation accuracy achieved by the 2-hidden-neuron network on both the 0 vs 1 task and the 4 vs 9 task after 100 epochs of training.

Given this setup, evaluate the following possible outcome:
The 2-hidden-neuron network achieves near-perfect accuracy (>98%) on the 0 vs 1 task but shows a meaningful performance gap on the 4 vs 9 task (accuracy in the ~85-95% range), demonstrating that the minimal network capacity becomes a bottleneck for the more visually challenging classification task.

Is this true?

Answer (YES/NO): NO